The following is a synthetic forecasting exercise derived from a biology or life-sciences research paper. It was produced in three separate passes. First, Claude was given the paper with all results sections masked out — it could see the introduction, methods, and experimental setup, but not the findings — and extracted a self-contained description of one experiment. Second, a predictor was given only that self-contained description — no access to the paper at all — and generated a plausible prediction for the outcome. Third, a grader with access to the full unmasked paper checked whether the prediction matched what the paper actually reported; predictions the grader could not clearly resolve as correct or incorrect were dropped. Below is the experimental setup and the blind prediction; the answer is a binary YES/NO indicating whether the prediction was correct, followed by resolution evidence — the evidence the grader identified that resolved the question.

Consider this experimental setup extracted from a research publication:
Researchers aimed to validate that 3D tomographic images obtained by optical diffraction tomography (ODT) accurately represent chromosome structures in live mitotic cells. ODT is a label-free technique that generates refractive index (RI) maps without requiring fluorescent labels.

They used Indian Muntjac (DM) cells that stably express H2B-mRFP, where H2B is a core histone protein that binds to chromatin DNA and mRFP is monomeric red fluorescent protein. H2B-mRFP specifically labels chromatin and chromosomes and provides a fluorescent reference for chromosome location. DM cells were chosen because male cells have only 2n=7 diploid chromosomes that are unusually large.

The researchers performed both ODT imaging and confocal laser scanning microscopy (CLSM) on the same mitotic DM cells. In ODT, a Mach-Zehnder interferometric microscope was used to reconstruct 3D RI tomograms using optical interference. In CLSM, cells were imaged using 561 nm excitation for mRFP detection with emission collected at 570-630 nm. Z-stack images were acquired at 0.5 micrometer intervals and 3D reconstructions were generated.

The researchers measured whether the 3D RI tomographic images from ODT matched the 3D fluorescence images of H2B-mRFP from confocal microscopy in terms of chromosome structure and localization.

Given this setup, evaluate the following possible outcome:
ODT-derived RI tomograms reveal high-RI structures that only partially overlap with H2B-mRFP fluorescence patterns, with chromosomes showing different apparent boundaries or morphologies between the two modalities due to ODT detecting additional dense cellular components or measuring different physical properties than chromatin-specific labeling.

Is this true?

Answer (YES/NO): NO